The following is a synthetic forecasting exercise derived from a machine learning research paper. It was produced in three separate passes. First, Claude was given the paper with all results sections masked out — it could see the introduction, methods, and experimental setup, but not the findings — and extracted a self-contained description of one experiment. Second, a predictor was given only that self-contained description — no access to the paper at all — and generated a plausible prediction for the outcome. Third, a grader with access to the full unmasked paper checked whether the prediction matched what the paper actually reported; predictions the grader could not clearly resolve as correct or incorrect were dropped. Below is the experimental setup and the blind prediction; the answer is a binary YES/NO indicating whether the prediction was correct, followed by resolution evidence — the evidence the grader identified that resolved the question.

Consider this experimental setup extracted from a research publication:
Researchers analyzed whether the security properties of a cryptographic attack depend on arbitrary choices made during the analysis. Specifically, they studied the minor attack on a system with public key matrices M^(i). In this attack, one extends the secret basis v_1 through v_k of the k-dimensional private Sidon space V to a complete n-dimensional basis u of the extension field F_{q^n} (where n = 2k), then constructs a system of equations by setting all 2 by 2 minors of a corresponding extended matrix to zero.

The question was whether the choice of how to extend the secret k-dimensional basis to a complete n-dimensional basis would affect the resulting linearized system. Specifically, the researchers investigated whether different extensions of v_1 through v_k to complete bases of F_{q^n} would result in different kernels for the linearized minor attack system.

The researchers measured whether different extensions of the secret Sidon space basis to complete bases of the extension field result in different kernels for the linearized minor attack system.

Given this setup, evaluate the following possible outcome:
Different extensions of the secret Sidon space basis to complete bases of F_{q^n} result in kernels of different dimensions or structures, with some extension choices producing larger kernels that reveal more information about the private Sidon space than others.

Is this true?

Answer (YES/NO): NO